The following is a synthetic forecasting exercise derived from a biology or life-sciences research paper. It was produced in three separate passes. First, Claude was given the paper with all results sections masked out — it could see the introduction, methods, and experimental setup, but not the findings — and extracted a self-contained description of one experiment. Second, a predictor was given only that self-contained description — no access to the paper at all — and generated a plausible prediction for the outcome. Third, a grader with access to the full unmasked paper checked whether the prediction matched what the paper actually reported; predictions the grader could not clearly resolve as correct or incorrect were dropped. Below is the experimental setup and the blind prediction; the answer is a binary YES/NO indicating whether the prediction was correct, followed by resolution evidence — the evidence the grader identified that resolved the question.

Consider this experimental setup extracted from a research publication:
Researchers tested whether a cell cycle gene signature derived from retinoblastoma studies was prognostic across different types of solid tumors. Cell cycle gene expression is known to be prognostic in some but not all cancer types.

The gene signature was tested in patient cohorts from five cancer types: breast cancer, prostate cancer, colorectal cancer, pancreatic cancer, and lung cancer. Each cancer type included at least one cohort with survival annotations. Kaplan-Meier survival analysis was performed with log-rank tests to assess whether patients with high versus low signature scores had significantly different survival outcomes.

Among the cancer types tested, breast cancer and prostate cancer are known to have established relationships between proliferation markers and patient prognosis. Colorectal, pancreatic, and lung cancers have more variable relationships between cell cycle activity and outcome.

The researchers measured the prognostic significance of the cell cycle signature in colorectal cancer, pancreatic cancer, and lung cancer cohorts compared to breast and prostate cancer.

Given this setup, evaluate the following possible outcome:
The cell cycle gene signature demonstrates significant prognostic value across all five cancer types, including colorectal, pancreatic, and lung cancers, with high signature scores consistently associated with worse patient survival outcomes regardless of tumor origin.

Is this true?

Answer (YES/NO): NO